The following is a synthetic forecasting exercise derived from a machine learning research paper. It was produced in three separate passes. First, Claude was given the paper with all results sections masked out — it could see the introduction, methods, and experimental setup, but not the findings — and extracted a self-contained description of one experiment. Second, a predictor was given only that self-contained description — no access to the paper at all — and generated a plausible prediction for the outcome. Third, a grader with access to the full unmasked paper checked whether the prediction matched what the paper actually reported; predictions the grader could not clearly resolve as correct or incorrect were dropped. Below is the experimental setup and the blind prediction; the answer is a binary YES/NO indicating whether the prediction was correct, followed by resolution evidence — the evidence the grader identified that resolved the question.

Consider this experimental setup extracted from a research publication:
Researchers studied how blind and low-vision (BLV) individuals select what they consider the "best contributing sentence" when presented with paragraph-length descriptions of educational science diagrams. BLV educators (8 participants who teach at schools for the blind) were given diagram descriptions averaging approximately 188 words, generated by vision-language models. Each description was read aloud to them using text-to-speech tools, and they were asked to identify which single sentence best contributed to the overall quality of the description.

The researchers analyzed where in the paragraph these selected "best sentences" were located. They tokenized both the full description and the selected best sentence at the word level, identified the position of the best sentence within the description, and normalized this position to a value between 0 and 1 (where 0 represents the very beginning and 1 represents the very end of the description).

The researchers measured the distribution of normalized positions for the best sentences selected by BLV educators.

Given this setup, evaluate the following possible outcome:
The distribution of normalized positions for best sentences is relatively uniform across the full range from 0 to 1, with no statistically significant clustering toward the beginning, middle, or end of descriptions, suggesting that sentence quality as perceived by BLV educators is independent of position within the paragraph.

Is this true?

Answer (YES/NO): NO